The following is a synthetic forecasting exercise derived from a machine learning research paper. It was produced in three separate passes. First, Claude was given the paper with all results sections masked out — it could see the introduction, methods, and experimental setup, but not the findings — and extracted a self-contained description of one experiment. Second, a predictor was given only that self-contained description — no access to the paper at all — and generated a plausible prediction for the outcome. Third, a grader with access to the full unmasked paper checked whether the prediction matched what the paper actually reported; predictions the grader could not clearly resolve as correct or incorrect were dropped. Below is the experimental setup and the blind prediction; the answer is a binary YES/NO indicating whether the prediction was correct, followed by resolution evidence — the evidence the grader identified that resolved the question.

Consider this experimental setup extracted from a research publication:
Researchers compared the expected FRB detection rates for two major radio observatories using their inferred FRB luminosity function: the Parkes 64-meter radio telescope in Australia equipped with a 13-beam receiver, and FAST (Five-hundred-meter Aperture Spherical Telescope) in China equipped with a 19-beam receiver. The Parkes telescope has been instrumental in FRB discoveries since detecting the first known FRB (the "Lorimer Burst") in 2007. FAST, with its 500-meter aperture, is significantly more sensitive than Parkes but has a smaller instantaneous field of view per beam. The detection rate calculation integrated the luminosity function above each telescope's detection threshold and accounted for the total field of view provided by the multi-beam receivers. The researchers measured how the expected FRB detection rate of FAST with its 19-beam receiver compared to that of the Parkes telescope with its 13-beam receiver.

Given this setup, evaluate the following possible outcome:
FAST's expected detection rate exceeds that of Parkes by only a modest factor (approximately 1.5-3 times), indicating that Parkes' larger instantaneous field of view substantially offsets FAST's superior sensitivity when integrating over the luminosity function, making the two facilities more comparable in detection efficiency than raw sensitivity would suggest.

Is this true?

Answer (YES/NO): NO